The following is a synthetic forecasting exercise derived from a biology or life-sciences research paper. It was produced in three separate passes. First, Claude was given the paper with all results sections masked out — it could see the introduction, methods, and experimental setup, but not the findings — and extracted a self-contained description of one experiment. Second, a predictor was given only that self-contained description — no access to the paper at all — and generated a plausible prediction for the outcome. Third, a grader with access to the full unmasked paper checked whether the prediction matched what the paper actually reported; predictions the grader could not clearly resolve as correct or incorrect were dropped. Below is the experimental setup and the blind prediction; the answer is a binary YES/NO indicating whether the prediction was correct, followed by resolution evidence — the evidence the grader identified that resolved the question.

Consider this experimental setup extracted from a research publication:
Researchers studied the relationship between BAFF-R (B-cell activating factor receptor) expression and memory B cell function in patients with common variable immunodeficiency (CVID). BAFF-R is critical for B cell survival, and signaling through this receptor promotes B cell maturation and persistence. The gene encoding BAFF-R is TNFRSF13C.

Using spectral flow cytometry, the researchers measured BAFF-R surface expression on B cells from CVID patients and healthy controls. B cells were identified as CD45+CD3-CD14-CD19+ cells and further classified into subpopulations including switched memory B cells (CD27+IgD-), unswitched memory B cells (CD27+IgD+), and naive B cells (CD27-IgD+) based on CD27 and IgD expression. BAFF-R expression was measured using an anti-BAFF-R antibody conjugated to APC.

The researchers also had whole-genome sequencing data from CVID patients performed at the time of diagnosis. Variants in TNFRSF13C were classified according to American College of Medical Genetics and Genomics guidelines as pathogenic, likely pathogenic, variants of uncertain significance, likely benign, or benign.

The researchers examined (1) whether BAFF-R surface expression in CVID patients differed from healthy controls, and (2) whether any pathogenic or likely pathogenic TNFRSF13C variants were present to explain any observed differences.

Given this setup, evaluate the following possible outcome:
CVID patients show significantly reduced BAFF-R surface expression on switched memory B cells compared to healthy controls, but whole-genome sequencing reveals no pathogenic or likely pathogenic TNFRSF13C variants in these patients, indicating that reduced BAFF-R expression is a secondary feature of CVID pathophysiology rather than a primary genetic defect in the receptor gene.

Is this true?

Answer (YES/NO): YES